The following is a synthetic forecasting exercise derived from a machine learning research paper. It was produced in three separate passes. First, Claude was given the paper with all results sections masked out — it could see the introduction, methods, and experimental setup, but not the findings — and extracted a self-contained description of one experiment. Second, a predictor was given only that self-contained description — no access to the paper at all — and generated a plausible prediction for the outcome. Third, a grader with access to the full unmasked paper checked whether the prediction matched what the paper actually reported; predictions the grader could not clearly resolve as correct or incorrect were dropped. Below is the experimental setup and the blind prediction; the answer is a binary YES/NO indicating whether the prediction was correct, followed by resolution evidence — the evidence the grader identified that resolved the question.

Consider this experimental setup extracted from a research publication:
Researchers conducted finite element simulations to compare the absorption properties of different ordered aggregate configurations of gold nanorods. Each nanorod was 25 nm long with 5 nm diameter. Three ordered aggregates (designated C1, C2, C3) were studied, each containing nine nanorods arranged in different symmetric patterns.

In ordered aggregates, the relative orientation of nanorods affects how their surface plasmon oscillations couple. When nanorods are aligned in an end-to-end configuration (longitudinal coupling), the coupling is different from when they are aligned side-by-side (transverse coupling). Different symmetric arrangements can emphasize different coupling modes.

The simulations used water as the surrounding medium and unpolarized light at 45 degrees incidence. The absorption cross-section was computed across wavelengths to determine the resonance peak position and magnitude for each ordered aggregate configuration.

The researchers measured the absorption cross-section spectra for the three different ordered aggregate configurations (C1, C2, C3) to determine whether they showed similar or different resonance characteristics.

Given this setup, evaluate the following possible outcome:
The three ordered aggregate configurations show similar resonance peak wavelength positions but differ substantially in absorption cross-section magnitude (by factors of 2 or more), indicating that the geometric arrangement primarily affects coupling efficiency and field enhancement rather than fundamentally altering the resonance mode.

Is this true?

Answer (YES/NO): NO